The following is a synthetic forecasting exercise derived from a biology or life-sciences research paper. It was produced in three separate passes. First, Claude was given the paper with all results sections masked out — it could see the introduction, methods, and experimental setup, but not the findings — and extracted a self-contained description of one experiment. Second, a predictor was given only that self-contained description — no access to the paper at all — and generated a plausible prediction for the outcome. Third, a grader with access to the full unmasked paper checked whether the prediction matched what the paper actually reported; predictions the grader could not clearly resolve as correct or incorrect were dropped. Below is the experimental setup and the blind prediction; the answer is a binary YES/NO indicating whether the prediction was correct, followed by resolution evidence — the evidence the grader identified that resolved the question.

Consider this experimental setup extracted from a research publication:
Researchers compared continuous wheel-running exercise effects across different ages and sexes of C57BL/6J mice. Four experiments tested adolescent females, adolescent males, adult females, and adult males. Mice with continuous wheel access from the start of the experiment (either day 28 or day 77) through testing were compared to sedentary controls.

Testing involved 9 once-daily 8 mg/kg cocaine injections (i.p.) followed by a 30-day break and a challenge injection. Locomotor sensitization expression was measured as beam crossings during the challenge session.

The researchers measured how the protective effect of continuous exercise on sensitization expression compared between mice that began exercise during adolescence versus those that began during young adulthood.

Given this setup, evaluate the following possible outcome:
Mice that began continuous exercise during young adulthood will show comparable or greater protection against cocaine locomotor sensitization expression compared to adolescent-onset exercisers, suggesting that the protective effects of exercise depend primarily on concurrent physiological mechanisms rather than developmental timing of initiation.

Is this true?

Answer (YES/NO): NO